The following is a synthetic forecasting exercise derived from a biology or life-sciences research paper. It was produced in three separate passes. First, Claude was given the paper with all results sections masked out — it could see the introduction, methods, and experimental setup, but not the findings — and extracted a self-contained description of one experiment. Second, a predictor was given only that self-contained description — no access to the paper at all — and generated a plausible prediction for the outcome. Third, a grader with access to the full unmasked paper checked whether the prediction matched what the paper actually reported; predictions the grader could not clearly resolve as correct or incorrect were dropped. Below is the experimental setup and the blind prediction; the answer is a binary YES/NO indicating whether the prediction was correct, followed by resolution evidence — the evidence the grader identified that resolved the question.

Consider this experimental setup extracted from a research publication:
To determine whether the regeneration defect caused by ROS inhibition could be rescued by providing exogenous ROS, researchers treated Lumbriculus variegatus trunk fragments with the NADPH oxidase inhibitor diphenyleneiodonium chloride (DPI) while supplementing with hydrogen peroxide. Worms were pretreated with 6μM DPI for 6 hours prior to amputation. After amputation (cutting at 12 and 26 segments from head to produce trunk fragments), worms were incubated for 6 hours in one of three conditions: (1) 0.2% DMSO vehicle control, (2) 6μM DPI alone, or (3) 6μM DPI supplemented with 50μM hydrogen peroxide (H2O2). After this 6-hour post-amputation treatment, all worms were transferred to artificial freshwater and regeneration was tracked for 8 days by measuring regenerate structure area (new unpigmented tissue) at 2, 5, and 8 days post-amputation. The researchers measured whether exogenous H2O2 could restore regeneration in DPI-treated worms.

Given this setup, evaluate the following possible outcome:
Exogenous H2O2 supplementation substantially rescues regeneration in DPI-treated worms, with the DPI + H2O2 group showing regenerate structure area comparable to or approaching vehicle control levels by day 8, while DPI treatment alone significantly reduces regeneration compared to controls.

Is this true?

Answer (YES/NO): NO